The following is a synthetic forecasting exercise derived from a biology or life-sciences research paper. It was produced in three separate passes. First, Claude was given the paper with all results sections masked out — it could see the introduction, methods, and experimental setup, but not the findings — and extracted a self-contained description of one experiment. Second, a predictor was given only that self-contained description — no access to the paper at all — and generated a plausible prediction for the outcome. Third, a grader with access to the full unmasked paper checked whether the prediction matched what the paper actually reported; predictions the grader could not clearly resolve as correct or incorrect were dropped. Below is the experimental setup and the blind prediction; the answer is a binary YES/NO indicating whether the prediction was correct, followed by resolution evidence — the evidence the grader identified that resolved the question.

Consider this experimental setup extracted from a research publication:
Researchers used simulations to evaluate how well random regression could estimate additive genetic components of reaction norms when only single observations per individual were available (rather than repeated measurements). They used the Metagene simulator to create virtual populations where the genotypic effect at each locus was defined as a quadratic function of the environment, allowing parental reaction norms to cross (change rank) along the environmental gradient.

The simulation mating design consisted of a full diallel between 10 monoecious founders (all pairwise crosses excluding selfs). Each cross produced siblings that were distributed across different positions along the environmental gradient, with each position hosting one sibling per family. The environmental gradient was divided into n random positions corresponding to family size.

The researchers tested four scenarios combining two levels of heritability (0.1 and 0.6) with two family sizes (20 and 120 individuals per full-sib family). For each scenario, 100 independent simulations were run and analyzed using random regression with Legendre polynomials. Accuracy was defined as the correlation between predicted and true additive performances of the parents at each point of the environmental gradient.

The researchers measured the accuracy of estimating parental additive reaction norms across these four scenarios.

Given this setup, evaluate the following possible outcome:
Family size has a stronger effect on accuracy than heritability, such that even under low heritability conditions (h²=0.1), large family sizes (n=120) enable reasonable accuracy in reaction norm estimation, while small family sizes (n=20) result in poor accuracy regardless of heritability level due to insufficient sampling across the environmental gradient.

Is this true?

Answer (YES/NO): NO